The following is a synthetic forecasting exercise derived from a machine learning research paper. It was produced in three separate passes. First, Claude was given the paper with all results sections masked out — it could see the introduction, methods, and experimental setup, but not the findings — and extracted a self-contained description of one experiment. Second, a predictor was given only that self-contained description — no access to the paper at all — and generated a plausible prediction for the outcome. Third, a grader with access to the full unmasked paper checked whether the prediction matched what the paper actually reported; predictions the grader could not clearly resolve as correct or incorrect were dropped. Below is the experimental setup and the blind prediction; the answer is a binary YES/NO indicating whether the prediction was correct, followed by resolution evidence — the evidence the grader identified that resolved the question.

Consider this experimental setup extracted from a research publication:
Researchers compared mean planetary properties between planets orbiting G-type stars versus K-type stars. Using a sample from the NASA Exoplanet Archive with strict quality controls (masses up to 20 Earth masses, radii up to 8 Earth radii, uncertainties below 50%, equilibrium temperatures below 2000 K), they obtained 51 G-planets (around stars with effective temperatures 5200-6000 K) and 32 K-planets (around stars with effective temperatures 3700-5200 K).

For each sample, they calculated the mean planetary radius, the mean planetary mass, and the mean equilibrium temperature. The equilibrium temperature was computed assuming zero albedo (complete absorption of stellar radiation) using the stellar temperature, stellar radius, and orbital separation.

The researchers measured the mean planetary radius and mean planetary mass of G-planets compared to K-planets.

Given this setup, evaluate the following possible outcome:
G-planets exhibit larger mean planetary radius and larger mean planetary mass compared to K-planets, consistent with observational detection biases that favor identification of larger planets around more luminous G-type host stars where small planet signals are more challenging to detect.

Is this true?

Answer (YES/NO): NO